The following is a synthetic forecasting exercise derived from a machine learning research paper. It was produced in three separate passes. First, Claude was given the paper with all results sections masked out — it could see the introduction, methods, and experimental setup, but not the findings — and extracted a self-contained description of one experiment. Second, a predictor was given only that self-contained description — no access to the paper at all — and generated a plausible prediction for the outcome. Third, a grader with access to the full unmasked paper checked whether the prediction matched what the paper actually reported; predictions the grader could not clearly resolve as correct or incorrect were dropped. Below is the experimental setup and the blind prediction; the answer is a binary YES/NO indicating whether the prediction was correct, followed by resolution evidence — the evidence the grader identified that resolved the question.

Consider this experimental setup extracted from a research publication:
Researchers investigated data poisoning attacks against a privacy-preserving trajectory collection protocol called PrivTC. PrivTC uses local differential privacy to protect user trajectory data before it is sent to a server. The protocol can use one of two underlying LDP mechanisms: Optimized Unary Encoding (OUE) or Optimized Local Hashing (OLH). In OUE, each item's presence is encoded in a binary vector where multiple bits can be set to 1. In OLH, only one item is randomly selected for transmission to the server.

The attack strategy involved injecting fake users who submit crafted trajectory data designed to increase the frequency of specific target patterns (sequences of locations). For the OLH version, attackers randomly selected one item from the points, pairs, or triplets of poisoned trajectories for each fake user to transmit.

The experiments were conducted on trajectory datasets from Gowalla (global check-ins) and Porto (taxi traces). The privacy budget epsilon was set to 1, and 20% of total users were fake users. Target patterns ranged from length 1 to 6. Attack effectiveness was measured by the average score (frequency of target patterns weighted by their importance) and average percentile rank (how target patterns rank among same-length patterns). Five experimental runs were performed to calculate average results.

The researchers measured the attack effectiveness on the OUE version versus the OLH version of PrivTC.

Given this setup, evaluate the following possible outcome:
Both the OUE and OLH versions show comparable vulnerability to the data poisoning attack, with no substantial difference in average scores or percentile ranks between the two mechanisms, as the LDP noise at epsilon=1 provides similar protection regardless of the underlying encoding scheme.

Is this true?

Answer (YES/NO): NO